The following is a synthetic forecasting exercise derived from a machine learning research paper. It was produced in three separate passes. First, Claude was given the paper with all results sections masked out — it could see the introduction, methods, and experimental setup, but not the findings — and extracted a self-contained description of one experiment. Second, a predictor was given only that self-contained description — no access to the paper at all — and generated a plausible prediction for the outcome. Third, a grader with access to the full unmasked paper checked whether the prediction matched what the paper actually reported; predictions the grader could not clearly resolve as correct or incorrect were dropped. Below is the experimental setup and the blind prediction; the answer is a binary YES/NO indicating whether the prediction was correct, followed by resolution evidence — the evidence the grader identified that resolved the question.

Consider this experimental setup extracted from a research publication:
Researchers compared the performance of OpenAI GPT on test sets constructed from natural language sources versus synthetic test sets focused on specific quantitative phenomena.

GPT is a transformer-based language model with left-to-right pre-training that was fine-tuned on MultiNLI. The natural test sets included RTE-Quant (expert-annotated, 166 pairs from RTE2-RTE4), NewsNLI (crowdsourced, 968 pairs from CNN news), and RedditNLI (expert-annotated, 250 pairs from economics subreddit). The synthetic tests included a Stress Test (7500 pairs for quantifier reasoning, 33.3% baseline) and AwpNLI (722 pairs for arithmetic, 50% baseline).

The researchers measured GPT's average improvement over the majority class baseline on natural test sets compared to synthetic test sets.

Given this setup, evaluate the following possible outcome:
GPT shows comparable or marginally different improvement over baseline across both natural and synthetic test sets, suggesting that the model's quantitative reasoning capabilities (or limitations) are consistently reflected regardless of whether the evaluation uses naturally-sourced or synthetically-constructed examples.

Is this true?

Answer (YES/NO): NO